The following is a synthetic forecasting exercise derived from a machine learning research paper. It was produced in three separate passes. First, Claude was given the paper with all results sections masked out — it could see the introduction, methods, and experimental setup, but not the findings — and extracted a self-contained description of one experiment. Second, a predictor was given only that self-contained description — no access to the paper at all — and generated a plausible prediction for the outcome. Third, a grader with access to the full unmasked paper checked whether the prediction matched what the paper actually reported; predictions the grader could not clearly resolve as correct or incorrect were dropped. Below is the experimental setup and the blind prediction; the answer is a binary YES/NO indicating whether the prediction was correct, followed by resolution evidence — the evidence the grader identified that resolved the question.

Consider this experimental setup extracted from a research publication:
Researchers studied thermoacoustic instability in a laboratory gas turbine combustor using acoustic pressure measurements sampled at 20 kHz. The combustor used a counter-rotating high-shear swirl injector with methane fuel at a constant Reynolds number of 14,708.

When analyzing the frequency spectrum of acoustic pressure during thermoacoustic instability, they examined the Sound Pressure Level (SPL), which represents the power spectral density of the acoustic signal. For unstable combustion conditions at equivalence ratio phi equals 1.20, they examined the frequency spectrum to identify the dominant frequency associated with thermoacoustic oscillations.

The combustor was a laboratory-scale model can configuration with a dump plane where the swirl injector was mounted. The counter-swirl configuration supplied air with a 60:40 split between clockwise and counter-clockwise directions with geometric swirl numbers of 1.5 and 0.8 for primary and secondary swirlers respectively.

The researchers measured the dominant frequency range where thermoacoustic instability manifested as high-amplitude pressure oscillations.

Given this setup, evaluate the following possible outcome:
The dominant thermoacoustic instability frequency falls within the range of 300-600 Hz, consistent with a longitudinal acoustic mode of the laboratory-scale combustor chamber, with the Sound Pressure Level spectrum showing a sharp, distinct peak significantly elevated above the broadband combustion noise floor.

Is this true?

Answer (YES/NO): NO